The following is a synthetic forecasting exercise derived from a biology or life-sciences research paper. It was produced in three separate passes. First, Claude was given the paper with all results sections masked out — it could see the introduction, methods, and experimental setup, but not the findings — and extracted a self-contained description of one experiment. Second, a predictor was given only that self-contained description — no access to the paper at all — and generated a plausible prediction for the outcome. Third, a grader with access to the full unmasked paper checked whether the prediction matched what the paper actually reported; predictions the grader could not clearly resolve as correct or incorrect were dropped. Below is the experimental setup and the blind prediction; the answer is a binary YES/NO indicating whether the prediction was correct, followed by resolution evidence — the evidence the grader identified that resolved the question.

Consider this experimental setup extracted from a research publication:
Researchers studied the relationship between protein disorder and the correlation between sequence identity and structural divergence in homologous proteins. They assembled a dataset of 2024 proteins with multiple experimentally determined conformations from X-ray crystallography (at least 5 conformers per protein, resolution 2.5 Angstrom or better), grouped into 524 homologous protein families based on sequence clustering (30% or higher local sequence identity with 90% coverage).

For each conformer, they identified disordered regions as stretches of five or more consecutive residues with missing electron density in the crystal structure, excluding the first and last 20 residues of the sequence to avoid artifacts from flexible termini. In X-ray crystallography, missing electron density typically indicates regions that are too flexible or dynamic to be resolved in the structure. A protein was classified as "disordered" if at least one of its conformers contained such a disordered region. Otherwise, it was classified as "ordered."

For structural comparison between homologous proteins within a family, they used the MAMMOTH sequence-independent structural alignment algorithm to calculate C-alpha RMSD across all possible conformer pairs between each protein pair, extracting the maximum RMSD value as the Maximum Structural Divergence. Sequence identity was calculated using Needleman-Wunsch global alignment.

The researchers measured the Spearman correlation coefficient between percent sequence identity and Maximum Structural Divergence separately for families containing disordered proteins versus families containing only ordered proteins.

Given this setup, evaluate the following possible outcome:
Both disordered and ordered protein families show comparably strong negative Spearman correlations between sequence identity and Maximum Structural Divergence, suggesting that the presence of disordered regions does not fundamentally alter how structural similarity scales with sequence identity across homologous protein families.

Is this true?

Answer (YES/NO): NO